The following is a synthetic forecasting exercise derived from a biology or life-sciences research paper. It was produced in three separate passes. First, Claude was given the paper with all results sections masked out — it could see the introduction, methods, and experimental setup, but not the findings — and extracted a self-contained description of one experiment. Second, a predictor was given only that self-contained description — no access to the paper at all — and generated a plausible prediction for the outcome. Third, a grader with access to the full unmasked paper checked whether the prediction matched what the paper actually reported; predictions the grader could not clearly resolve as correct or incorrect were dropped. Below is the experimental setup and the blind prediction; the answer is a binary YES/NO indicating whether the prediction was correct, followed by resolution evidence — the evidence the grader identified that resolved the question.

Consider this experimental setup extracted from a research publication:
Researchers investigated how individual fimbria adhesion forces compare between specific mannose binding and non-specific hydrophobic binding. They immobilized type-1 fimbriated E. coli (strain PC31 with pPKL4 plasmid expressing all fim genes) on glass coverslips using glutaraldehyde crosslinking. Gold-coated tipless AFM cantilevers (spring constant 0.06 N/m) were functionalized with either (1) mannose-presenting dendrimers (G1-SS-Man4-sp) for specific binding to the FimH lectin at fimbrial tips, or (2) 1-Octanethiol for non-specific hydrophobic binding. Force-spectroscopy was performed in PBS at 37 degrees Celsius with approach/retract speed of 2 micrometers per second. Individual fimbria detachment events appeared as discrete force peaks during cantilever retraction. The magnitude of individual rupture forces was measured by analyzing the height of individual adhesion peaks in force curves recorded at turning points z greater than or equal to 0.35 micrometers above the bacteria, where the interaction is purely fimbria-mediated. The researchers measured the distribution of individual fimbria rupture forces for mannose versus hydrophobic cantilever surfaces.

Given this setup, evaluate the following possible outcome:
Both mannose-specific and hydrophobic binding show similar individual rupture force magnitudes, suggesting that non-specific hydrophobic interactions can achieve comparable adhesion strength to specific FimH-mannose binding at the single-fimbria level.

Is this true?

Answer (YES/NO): YES